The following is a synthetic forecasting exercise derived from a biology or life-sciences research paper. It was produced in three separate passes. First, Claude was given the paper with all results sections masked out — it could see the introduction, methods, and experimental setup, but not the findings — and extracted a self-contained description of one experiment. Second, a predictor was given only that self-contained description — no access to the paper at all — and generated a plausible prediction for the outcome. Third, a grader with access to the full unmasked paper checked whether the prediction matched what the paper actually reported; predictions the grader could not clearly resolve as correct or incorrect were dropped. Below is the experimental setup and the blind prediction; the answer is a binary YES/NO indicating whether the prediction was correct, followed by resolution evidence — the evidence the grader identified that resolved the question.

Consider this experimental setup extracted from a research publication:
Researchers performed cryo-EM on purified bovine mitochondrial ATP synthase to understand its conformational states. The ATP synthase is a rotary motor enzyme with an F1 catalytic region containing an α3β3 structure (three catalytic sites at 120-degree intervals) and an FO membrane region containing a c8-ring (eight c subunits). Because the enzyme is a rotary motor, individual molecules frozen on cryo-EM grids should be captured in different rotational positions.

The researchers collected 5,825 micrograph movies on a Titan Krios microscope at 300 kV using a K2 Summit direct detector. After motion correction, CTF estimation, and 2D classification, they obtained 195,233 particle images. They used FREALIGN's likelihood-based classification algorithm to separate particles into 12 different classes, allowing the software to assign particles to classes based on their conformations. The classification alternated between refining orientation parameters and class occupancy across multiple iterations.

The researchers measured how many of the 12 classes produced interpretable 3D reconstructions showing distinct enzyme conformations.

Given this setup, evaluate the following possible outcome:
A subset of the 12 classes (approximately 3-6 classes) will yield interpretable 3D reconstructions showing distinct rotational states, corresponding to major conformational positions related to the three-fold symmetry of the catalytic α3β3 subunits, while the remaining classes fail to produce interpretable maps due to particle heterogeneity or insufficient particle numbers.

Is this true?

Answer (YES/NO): NO